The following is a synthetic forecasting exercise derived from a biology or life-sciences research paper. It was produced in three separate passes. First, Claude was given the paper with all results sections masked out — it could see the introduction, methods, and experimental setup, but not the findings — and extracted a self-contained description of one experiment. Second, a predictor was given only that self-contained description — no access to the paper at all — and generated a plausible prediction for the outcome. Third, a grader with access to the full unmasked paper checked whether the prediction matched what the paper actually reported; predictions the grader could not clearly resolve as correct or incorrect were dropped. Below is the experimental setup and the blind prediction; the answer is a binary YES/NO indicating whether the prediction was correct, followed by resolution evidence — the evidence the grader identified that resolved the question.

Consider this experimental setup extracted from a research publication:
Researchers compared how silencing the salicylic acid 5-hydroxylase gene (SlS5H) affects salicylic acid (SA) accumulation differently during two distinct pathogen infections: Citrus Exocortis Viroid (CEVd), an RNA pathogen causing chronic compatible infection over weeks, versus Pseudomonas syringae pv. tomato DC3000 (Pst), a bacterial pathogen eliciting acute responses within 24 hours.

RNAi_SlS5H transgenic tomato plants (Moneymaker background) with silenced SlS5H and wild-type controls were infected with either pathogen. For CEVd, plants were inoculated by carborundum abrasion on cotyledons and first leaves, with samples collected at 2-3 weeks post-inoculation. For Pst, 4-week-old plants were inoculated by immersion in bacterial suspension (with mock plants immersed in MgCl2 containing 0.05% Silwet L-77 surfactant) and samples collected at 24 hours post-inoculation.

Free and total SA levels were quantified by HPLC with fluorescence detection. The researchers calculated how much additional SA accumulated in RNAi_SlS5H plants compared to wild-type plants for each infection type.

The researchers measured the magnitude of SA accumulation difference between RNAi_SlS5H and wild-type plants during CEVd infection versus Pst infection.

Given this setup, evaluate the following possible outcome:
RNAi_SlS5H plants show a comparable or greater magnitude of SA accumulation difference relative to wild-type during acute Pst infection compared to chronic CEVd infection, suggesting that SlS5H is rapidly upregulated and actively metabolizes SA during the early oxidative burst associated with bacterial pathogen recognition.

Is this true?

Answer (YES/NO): NO